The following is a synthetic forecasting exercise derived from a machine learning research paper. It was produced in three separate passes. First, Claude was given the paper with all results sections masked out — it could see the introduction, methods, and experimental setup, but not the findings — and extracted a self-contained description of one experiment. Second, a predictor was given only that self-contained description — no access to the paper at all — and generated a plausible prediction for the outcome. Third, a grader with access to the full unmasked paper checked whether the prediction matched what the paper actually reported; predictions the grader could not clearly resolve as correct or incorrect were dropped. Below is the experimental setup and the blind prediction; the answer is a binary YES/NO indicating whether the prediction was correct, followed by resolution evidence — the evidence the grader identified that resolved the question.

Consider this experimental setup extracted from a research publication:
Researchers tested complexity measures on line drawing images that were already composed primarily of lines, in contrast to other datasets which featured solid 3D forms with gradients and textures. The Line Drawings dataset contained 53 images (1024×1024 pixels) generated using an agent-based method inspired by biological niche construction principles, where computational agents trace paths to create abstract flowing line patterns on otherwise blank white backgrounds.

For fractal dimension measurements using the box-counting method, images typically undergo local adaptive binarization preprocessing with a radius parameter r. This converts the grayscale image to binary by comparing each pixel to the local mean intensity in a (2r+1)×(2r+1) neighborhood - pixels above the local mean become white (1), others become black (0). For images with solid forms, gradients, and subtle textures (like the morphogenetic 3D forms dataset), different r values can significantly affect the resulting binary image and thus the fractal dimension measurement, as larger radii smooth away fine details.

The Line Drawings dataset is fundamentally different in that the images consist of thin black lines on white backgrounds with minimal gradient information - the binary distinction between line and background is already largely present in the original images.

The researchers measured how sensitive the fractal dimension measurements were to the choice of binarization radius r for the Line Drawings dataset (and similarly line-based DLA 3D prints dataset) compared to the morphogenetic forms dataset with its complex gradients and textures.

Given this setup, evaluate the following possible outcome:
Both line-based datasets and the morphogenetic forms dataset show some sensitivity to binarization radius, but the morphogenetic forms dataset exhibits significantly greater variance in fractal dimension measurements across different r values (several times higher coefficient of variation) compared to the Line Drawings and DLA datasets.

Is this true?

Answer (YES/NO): NO